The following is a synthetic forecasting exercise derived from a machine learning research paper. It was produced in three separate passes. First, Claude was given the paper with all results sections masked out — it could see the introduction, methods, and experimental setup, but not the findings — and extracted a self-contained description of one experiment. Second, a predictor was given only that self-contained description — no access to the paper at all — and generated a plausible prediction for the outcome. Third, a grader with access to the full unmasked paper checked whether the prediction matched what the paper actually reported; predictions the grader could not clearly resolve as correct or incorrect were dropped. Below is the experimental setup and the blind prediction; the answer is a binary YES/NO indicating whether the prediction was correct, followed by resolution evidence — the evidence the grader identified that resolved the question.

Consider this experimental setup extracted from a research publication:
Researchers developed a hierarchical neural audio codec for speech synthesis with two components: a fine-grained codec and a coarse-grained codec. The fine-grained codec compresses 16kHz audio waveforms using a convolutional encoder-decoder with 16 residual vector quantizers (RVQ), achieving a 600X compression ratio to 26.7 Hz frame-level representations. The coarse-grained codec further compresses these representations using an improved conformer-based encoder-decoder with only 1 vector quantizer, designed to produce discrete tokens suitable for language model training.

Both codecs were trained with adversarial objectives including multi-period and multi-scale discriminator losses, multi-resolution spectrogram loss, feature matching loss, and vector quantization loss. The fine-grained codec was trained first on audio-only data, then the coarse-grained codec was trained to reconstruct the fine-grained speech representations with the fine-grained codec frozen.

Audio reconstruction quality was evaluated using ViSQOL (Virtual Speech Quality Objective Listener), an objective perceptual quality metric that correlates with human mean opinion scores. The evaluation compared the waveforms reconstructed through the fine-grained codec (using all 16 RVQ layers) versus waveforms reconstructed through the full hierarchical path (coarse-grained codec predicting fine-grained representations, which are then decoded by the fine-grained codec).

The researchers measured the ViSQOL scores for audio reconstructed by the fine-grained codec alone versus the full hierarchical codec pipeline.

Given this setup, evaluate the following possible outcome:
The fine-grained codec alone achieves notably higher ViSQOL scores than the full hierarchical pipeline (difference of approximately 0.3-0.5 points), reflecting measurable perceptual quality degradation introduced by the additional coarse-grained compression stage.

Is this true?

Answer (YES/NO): NO